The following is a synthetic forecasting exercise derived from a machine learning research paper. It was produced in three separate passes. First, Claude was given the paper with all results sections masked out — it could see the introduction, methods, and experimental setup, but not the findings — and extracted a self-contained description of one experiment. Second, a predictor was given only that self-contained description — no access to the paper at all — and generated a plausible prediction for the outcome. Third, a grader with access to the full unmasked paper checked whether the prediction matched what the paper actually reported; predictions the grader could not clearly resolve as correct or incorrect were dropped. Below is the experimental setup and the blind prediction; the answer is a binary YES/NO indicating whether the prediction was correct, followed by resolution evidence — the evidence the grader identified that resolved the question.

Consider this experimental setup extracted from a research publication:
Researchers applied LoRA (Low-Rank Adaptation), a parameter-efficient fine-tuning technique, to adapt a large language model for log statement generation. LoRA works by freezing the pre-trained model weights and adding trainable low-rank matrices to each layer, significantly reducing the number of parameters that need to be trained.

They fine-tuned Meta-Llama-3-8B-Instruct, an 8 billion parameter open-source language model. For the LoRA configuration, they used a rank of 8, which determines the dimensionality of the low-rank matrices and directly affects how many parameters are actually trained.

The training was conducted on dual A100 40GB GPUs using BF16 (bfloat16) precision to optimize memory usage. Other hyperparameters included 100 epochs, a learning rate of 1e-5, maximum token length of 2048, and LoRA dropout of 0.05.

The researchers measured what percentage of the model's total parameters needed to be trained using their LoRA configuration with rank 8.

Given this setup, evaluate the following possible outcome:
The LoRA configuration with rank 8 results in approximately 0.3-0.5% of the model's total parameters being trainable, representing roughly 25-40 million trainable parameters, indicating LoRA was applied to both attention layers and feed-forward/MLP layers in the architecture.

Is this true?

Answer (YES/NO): NO